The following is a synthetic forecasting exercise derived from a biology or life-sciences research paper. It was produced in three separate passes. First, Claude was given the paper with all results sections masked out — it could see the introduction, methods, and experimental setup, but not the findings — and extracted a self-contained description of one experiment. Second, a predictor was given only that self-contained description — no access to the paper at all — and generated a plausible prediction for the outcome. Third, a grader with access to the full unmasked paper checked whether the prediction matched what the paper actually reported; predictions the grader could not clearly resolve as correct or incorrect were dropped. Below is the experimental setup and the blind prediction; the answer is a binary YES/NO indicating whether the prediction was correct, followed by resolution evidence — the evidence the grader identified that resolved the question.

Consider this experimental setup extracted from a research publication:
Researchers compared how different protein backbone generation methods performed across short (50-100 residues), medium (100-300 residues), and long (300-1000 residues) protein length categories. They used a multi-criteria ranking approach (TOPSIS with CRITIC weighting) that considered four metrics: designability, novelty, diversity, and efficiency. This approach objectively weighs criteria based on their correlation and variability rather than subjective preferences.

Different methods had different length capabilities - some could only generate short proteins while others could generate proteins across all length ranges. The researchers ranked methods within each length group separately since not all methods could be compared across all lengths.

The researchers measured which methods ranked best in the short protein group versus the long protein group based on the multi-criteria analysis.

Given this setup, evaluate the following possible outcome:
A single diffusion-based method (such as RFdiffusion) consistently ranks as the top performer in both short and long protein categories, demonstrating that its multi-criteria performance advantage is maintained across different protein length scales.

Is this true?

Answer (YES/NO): NO